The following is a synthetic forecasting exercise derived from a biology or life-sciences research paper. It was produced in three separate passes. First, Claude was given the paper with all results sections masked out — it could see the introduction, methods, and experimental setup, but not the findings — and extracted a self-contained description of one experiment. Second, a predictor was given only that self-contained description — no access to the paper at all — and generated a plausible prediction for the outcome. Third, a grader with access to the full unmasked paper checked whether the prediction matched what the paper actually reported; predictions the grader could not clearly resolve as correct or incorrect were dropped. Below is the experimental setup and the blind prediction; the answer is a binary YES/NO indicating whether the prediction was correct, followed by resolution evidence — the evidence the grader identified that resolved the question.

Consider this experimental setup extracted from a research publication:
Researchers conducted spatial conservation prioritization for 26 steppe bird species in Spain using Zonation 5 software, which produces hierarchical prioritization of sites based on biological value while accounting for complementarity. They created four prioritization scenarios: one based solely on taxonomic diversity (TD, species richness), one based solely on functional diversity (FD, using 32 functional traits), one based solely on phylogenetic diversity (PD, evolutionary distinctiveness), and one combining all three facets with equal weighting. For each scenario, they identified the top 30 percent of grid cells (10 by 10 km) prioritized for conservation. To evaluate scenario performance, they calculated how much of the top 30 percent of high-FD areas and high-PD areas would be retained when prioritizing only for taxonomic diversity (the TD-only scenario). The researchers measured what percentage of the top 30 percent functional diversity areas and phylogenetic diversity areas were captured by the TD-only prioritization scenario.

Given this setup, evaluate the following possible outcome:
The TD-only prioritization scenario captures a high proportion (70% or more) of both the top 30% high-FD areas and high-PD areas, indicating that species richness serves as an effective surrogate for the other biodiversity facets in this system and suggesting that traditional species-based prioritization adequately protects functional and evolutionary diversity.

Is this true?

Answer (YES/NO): NO